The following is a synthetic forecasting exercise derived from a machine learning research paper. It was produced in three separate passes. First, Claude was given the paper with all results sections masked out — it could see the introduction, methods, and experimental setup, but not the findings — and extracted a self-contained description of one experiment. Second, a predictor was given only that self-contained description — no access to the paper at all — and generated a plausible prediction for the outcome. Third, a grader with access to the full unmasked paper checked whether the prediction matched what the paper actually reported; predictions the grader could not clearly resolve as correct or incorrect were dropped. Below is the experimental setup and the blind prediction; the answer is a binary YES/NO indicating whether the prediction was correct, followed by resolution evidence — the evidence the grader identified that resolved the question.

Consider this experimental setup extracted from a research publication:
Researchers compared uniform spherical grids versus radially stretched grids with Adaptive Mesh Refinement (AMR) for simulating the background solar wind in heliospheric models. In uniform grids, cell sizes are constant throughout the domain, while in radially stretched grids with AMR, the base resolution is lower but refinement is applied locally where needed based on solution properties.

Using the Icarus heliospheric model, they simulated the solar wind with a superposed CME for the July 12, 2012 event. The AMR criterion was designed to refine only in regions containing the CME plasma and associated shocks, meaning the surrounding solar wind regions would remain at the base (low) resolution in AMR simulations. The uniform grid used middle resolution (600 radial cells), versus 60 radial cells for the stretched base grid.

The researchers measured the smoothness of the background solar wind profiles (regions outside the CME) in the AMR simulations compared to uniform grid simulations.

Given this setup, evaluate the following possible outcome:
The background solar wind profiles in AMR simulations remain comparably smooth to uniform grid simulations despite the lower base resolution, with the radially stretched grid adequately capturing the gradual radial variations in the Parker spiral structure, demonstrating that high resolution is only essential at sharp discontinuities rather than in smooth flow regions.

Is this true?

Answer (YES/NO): NO